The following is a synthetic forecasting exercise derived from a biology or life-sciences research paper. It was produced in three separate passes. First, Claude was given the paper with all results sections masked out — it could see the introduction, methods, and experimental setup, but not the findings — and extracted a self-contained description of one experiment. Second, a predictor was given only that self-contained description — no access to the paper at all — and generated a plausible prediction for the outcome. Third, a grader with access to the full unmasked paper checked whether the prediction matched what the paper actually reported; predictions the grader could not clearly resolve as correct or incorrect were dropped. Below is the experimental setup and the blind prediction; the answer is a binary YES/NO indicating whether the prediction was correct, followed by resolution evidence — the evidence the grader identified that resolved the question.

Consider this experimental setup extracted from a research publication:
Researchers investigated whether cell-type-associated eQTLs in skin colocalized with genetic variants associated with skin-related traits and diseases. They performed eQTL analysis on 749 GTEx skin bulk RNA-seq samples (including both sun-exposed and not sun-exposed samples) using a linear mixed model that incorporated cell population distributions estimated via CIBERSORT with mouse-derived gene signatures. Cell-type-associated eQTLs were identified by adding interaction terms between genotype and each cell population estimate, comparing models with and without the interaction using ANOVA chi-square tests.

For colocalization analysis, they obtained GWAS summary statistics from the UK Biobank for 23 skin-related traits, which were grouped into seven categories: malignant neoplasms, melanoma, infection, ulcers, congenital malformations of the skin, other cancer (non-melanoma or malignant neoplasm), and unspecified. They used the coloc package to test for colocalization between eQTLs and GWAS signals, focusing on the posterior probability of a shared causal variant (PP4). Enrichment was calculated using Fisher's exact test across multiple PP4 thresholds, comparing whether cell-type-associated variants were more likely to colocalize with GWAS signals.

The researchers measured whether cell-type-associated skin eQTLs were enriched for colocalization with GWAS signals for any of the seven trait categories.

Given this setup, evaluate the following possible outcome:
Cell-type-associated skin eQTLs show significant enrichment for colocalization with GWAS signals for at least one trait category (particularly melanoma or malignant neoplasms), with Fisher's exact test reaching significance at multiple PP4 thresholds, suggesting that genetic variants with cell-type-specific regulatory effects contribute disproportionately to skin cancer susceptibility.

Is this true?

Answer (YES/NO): YES